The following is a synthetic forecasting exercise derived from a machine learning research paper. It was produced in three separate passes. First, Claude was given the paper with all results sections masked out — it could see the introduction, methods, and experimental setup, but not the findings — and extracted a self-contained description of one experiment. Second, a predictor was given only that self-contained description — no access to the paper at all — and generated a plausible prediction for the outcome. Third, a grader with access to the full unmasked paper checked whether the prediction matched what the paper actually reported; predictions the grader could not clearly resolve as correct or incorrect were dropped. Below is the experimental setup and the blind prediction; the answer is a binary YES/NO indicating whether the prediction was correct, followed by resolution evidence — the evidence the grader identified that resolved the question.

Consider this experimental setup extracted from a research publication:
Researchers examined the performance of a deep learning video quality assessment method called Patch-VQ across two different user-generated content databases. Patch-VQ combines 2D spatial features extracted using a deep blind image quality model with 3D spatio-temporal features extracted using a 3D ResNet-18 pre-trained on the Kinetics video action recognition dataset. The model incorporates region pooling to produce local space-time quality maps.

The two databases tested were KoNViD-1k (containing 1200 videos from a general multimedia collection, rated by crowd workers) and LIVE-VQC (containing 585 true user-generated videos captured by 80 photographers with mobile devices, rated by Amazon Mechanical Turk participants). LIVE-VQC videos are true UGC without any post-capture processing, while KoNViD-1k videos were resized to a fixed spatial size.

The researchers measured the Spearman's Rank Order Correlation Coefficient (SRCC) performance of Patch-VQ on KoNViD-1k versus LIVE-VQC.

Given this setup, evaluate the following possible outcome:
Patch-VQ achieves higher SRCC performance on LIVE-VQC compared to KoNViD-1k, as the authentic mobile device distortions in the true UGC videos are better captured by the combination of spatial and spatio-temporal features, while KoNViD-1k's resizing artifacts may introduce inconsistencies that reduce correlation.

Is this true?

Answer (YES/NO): YES